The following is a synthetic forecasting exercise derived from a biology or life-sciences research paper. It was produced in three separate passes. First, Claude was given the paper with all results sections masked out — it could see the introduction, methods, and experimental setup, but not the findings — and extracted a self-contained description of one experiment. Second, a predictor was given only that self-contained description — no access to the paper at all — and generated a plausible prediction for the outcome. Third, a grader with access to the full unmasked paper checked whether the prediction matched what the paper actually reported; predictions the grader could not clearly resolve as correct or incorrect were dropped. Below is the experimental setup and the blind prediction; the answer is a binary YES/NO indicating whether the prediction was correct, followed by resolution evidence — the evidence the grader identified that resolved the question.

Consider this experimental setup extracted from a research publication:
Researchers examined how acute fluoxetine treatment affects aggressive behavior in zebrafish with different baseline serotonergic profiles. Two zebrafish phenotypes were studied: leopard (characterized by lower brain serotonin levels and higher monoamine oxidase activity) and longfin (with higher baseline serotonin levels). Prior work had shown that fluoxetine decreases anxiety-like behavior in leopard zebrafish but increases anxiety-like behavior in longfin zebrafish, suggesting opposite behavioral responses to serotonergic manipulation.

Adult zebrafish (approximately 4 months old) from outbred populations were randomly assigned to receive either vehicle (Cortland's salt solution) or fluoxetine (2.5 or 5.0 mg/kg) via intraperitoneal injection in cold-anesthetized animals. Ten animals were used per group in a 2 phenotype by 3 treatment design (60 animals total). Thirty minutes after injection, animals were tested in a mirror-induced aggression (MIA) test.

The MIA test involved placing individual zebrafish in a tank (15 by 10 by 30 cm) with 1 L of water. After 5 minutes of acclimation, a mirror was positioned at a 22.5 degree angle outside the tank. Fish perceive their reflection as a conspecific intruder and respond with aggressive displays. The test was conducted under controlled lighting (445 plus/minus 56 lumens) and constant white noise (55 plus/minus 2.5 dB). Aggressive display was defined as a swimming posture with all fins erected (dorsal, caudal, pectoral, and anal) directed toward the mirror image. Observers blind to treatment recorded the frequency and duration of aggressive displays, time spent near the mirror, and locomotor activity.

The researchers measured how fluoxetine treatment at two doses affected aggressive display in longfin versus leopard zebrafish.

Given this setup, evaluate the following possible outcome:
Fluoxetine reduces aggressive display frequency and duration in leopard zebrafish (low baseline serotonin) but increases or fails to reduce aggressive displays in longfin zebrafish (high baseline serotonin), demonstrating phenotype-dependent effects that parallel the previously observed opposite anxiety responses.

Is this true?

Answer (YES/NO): NO